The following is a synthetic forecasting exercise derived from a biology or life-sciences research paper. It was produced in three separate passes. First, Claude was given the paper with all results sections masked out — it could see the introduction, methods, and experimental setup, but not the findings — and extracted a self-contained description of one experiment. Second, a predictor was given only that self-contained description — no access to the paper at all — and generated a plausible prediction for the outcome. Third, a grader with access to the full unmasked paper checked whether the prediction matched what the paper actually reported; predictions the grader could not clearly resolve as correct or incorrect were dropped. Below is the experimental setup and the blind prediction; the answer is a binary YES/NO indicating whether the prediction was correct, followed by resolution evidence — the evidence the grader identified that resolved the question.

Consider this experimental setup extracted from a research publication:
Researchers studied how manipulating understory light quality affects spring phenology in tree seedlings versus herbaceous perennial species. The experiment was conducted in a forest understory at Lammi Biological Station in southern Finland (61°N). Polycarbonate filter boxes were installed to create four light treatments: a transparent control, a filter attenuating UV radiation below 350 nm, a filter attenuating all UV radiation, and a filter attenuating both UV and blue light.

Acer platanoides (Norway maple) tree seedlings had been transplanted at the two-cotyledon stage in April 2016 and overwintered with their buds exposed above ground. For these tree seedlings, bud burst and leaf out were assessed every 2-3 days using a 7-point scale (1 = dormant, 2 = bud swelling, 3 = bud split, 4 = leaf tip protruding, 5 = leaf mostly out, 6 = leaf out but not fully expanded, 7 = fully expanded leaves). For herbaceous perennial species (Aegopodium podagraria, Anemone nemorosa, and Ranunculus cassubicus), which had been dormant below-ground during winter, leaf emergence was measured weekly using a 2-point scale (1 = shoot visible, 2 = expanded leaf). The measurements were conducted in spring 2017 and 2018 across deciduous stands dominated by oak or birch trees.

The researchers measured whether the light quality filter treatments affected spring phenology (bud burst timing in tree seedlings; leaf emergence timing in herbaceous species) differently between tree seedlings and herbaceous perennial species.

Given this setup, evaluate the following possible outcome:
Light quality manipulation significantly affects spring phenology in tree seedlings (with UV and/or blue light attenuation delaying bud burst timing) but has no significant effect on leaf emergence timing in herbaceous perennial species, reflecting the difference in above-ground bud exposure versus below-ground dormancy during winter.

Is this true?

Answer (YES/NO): YES